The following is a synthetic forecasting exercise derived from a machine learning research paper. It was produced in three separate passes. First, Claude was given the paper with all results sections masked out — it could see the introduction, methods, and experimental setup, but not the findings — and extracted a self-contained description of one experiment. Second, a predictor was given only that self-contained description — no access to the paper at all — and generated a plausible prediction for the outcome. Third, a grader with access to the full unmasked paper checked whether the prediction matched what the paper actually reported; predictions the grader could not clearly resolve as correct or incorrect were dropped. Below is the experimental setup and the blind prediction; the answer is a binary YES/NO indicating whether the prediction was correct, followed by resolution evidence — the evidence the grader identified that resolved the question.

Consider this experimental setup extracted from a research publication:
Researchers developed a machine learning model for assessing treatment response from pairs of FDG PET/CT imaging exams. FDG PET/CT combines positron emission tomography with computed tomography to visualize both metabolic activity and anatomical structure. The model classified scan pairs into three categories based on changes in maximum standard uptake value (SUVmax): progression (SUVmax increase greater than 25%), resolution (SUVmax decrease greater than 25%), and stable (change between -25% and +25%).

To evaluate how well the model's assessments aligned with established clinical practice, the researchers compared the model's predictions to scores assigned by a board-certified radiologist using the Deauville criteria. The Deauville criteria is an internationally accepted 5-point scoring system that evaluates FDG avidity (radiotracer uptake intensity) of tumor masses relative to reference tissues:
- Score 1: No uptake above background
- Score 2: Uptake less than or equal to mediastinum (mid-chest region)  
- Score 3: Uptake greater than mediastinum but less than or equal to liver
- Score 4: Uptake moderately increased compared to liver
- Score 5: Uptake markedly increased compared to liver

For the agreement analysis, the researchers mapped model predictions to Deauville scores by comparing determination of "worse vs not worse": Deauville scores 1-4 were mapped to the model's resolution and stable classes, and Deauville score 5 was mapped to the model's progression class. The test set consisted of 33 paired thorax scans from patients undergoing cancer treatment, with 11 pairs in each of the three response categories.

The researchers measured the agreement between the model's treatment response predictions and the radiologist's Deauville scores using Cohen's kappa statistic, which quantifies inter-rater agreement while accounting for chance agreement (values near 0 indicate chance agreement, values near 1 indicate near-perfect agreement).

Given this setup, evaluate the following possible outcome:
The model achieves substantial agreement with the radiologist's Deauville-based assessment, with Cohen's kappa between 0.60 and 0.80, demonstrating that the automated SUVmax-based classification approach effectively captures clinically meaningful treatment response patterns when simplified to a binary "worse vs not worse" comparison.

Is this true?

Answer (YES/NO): YES